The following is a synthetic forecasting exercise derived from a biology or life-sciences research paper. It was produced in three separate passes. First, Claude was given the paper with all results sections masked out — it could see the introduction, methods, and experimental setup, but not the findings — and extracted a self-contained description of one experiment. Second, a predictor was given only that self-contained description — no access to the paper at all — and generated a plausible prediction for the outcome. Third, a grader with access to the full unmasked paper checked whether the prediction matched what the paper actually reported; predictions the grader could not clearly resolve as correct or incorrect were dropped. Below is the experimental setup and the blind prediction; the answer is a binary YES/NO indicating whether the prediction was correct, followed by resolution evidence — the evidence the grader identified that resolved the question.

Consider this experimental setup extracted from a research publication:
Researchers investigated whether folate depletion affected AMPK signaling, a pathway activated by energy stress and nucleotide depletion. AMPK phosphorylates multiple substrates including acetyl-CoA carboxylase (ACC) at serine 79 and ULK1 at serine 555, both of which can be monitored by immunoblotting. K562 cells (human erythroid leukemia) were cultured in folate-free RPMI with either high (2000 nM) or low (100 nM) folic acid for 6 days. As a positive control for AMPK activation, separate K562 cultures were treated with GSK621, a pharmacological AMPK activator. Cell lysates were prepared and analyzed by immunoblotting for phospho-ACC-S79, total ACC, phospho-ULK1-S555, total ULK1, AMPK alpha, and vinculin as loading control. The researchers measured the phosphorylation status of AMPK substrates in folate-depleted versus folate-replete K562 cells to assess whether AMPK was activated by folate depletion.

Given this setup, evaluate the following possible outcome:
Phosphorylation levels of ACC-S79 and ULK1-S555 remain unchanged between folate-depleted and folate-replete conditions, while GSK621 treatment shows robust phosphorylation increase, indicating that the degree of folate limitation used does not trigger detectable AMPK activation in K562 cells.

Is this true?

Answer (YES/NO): NO